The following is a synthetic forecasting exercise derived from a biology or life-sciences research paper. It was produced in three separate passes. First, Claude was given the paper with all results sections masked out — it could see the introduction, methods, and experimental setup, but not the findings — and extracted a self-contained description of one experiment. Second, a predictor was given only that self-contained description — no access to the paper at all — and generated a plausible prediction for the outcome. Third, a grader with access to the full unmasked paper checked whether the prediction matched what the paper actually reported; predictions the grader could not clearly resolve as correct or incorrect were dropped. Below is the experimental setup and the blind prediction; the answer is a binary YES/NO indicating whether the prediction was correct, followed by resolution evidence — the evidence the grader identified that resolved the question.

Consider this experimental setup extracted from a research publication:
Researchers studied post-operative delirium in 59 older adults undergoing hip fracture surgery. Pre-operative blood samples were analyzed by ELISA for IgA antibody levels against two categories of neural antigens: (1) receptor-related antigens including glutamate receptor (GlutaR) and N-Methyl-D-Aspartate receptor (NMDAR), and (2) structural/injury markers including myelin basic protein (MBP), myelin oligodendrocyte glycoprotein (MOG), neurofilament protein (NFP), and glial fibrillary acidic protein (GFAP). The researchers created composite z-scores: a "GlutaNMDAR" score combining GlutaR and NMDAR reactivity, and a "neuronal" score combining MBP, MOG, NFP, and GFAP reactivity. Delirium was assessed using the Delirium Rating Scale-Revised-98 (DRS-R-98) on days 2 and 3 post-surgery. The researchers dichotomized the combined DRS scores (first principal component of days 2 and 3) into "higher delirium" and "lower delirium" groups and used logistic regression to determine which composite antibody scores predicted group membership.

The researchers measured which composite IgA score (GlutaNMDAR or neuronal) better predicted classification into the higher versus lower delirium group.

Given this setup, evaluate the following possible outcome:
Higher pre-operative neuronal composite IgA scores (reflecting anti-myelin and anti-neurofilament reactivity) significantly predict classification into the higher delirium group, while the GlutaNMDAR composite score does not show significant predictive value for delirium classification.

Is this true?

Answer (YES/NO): NO